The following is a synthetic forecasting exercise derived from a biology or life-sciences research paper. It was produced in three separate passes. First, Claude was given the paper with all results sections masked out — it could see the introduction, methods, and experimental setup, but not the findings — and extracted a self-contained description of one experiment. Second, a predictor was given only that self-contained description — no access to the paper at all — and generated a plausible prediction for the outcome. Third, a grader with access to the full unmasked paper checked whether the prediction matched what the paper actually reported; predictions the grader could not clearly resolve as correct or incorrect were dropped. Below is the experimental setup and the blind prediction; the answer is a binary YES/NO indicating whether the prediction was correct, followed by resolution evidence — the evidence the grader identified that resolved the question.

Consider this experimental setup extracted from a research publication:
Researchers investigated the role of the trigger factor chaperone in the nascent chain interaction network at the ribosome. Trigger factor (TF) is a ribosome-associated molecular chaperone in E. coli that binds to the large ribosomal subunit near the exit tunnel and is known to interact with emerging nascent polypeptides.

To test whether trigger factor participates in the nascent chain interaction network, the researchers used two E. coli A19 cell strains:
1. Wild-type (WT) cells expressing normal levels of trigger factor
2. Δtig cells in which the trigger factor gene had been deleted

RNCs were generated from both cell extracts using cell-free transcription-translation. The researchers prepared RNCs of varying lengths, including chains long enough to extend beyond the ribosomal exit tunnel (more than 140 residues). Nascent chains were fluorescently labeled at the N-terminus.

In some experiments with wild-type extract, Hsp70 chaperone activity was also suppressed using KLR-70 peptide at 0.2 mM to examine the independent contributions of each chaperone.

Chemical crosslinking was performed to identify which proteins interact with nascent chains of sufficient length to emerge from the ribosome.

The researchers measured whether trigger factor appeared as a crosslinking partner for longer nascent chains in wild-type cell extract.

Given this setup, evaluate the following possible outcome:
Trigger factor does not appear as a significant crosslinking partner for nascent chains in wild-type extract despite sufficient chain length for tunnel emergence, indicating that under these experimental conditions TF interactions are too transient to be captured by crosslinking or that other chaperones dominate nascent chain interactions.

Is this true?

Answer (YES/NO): NO